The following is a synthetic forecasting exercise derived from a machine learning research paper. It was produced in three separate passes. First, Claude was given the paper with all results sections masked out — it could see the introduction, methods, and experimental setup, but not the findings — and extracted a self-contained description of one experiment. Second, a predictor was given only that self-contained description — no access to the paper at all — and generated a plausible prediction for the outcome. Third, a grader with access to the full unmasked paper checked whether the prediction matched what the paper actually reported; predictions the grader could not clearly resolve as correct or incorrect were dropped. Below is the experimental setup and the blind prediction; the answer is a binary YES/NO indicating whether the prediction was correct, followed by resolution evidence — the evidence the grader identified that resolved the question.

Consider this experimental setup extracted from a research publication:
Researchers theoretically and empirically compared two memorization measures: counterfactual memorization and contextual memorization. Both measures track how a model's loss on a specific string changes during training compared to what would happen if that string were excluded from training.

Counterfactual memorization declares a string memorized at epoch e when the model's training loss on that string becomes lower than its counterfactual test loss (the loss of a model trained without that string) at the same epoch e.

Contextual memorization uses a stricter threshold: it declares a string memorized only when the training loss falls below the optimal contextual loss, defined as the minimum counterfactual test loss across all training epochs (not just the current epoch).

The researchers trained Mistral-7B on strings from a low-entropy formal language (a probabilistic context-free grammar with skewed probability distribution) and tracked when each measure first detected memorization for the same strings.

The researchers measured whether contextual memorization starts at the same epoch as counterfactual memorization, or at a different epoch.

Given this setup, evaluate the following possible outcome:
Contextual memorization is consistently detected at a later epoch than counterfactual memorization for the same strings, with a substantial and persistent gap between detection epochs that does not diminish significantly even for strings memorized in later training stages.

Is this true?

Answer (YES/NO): NO